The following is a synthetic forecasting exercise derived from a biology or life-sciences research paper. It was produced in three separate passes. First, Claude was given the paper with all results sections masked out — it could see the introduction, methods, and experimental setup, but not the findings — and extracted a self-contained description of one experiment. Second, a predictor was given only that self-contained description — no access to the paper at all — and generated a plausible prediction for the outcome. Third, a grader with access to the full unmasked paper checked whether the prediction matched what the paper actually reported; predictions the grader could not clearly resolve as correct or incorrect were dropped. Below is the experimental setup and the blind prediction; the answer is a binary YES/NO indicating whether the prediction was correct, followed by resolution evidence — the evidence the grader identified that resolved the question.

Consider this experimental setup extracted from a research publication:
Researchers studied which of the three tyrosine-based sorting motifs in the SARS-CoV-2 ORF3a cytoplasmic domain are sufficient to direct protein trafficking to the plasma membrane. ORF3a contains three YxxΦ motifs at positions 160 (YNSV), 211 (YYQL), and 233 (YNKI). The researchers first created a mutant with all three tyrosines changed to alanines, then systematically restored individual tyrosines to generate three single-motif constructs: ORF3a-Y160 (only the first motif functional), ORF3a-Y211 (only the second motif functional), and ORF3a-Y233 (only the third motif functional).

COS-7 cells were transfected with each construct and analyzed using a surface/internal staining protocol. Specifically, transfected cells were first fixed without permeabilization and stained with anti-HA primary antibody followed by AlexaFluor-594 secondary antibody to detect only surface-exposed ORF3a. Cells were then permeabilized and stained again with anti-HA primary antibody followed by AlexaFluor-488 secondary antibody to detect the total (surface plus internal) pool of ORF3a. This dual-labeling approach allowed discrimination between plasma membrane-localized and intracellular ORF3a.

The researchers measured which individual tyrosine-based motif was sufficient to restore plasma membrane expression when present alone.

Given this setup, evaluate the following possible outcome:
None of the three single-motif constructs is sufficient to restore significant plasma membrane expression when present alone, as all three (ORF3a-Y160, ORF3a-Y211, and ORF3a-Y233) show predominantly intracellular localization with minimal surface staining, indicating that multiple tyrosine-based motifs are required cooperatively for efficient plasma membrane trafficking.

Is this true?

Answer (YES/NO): NO